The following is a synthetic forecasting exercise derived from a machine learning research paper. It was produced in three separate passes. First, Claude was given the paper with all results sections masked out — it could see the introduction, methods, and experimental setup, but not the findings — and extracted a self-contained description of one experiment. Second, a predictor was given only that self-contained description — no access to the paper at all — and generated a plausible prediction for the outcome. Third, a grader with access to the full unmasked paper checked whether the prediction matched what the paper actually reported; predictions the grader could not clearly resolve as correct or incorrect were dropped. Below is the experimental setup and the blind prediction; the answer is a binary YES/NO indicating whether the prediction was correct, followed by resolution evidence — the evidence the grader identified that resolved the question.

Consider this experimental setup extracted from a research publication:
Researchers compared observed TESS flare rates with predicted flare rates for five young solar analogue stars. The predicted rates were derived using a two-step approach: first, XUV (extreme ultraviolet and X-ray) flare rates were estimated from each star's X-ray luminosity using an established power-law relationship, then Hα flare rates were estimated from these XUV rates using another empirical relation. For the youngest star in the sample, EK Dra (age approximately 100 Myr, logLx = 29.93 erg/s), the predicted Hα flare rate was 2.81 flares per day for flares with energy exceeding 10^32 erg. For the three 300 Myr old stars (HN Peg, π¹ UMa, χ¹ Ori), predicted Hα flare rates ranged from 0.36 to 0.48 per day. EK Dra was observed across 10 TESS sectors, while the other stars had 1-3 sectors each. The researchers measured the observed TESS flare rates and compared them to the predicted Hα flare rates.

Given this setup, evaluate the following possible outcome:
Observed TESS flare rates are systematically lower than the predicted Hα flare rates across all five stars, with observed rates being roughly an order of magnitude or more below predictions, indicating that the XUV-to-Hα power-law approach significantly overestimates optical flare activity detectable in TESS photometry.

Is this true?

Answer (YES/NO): NO